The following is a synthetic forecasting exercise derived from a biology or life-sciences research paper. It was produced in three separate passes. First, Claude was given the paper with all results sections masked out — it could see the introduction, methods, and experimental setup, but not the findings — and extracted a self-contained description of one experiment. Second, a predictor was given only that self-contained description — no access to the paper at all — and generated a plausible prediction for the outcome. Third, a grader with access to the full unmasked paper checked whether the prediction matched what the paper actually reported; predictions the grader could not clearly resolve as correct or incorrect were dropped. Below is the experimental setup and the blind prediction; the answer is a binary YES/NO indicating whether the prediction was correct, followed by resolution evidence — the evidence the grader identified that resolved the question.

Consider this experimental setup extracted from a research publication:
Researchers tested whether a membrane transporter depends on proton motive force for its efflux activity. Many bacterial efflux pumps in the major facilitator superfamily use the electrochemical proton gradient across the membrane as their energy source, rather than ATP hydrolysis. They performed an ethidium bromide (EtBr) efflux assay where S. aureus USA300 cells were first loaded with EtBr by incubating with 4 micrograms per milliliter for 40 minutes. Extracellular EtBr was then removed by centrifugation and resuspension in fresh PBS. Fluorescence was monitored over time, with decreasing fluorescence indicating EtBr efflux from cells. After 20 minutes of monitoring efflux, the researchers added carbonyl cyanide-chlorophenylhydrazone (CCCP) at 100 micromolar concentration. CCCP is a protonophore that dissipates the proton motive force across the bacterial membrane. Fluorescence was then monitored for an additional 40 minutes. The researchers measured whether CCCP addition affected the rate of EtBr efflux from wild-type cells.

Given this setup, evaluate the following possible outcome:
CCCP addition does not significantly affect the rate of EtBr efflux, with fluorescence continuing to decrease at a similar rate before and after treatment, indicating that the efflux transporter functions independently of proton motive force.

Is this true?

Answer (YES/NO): NO